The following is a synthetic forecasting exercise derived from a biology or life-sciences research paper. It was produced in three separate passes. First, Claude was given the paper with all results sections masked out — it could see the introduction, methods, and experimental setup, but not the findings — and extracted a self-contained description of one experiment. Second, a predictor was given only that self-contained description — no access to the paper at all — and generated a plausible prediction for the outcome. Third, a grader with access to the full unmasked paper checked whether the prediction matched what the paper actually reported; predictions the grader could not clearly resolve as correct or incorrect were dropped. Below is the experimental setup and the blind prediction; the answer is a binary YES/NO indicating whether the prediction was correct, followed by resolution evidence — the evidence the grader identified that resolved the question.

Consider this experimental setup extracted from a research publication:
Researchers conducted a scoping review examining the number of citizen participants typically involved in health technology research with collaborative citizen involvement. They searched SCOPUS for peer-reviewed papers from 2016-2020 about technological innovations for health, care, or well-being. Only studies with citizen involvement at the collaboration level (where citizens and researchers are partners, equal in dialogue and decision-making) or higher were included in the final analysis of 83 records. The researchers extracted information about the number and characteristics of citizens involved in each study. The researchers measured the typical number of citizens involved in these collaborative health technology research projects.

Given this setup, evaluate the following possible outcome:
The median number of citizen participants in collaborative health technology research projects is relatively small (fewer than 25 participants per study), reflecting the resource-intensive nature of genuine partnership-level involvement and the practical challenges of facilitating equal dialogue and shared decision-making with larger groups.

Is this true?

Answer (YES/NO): NO